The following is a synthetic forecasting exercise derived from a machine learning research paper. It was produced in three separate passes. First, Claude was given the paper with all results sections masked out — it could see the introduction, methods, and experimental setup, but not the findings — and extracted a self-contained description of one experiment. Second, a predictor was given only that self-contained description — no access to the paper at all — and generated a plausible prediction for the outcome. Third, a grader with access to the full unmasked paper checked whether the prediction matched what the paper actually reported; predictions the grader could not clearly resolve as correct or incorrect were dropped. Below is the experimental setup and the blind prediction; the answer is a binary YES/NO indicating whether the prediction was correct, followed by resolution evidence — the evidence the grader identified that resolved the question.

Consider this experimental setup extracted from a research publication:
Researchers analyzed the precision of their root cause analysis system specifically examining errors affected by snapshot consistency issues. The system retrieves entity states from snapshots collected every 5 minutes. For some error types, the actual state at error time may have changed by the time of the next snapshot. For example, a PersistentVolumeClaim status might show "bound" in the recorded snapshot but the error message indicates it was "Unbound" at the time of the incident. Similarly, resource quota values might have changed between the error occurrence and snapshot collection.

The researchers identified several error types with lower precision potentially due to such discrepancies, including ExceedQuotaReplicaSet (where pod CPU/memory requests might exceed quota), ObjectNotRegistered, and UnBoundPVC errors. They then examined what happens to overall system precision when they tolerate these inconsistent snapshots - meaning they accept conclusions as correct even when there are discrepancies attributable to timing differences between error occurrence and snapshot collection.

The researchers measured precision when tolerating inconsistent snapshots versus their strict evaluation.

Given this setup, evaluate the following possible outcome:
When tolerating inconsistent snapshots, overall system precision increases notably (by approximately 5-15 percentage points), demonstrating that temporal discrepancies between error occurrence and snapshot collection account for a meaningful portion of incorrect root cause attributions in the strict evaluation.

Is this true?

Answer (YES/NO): NO